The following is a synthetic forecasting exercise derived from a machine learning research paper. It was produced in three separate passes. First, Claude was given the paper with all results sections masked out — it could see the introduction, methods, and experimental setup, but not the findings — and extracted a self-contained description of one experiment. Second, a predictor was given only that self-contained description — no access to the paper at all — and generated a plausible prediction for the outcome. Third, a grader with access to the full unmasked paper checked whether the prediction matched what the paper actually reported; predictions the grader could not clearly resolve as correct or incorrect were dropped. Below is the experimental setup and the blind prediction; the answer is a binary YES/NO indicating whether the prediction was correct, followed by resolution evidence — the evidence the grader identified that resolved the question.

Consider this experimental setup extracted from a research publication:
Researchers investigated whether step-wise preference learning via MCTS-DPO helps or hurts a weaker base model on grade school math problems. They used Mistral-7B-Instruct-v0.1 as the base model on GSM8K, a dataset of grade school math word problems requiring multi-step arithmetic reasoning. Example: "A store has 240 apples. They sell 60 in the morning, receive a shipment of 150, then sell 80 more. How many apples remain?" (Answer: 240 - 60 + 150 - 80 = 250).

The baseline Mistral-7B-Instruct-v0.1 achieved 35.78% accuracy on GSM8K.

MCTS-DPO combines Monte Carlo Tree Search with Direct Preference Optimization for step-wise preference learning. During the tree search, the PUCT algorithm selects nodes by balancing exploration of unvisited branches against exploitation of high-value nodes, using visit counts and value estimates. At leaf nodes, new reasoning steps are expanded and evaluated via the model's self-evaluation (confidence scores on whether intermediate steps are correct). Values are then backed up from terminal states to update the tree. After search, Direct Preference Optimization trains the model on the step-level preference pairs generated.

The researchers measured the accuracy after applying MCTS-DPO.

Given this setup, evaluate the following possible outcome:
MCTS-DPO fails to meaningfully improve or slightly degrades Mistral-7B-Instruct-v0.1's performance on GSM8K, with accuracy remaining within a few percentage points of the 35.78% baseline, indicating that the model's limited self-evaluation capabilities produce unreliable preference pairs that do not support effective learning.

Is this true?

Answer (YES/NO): YES